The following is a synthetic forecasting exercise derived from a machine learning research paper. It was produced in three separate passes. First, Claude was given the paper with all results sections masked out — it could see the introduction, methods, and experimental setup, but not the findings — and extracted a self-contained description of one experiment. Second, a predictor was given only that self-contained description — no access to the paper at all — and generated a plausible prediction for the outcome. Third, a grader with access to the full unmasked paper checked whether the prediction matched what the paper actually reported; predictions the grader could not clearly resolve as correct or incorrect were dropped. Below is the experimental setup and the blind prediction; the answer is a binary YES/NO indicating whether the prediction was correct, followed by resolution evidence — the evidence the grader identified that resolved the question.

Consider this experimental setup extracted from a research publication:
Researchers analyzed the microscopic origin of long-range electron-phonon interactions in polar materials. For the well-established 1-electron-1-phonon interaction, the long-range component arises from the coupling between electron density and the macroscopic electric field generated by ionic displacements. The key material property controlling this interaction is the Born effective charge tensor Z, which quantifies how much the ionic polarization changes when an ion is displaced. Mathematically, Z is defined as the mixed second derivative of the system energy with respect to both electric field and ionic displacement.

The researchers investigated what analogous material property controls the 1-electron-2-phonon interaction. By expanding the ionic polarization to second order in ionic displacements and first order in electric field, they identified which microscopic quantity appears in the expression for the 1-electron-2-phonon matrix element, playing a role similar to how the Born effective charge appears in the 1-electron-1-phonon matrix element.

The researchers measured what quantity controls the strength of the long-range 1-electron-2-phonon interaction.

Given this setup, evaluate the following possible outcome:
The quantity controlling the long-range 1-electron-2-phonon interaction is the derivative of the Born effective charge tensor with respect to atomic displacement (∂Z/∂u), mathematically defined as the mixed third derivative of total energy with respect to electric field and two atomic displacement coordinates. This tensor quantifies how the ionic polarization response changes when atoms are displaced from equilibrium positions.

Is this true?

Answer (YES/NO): YES